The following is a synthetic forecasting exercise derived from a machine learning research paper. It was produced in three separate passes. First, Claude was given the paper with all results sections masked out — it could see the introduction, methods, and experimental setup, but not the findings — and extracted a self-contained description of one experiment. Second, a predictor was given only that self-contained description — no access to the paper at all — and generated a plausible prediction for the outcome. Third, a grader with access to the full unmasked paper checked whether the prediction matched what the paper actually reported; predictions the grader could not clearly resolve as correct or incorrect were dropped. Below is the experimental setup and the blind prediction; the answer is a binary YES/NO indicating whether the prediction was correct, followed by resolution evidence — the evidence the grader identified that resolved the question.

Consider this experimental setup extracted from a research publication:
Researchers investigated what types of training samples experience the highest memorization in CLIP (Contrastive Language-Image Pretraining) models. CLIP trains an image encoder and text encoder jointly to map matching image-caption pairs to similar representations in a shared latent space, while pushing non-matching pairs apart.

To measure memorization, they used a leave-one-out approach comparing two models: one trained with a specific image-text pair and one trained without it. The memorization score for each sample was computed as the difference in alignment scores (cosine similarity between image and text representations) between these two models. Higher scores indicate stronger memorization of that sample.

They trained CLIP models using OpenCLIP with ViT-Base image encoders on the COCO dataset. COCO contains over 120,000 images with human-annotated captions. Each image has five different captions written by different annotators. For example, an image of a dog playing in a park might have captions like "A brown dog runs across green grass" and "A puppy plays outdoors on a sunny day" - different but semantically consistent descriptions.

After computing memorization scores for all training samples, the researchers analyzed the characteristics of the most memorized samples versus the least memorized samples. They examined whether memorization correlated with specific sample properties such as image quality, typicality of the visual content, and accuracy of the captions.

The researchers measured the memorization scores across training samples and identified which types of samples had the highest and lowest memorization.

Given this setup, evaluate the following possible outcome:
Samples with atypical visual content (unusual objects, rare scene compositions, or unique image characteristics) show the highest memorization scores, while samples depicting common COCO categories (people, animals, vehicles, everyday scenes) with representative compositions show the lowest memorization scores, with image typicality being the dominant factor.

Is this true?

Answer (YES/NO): NO